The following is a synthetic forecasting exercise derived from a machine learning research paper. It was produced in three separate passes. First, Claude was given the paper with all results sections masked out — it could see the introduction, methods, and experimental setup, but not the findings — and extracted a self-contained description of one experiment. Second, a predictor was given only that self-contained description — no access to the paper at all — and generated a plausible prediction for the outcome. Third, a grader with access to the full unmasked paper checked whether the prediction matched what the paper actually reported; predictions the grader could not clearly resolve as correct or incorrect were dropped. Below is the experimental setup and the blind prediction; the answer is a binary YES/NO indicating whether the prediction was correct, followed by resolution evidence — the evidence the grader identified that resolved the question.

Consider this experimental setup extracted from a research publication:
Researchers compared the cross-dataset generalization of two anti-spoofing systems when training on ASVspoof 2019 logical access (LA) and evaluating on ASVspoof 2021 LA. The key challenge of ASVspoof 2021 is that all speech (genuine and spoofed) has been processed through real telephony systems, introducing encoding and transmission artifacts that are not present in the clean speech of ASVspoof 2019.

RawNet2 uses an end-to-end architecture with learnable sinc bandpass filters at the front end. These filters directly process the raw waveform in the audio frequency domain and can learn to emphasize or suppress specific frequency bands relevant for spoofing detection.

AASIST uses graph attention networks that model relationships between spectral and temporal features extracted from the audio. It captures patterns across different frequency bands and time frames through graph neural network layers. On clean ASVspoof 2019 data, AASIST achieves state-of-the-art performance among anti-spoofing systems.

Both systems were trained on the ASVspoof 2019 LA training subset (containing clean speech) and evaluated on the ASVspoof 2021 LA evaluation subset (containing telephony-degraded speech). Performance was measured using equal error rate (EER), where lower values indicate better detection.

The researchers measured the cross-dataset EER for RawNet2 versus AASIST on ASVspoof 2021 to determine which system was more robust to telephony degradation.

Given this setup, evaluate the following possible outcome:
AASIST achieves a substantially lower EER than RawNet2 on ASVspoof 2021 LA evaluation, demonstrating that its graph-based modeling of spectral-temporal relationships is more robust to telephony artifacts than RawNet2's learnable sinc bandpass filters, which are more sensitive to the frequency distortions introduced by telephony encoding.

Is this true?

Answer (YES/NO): NO